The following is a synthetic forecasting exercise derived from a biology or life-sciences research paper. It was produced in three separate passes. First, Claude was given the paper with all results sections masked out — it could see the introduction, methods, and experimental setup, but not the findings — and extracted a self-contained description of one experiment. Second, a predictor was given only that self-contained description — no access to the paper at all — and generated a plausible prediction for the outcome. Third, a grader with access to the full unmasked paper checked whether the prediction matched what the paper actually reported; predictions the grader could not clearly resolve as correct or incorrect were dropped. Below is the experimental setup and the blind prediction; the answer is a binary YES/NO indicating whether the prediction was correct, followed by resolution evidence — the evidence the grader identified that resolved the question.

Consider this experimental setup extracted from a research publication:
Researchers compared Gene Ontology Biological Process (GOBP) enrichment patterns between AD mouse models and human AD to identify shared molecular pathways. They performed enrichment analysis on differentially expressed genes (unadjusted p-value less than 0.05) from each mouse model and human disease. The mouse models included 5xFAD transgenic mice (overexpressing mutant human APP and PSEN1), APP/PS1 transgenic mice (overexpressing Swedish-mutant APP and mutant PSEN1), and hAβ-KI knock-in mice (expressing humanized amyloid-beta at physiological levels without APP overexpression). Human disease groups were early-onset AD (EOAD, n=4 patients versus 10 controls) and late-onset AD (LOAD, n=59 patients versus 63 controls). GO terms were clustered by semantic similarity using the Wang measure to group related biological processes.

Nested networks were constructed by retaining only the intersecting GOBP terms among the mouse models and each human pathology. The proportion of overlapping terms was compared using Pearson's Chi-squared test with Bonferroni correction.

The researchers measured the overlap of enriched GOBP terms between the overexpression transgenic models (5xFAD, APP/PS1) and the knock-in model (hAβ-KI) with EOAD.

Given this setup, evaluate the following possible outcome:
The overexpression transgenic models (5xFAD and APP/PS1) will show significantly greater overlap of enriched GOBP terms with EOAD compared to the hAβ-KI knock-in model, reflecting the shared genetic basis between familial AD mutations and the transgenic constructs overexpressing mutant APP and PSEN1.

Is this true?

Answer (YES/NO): YES